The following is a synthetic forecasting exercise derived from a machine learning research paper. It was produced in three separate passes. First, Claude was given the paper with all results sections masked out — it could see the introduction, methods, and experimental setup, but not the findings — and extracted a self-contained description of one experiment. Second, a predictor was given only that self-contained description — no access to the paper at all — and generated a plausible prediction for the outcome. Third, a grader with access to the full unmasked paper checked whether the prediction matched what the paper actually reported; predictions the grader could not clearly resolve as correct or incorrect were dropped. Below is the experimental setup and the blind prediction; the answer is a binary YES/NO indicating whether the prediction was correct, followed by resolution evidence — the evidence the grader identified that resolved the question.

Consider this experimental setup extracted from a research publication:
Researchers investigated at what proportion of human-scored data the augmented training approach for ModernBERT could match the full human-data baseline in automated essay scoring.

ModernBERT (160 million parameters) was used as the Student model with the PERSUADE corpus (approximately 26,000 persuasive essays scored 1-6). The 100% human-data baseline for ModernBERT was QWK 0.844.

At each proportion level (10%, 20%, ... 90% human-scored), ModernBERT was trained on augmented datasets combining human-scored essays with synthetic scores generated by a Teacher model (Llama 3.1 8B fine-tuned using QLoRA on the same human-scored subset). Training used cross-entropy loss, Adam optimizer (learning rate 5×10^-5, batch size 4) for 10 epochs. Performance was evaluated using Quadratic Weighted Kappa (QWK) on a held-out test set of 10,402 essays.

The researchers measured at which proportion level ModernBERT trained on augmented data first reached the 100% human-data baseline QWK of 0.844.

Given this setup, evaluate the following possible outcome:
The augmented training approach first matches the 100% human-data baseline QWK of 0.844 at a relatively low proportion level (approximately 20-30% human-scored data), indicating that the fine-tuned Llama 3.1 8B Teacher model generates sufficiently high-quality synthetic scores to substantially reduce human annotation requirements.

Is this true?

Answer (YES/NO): NO